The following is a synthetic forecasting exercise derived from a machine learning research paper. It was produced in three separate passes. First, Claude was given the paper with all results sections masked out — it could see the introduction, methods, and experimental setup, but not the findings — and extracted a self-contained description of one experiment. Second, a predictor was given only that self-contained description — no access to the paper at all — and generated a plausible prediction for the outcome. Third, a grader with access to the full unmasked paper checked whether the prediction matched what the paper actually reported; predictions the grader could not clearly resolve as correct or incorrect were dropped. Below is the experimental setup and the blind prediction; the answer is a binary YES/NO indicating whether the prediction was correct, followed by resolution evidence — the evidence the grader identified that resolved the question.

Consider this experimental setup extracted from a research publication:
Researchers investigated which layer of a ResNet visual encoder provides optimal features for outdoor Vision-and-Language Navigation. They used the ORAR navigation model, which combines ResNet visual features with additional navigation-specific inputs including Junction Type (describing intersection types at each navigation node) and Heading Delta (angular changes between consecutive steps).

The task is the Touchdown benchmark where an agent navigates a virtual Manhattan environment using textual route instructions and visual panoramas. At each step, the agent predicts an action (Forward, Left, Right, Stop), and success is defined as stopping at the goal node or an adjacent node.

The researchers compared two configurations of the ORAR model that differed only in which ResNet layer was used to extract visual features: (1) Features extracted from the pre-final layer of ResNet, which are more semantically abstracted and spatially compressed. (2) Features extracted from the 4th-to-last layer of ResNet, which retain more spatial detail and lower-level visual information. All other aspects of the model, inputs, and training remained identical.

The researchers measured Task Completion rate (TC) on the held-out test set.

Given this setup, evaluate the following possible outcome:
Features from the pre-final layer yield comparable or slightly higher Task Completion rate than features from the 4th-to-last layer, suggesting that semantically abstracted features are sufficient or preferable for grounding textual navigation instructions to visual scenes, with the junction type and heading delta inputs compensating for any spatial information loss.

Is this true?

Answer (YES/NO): NO